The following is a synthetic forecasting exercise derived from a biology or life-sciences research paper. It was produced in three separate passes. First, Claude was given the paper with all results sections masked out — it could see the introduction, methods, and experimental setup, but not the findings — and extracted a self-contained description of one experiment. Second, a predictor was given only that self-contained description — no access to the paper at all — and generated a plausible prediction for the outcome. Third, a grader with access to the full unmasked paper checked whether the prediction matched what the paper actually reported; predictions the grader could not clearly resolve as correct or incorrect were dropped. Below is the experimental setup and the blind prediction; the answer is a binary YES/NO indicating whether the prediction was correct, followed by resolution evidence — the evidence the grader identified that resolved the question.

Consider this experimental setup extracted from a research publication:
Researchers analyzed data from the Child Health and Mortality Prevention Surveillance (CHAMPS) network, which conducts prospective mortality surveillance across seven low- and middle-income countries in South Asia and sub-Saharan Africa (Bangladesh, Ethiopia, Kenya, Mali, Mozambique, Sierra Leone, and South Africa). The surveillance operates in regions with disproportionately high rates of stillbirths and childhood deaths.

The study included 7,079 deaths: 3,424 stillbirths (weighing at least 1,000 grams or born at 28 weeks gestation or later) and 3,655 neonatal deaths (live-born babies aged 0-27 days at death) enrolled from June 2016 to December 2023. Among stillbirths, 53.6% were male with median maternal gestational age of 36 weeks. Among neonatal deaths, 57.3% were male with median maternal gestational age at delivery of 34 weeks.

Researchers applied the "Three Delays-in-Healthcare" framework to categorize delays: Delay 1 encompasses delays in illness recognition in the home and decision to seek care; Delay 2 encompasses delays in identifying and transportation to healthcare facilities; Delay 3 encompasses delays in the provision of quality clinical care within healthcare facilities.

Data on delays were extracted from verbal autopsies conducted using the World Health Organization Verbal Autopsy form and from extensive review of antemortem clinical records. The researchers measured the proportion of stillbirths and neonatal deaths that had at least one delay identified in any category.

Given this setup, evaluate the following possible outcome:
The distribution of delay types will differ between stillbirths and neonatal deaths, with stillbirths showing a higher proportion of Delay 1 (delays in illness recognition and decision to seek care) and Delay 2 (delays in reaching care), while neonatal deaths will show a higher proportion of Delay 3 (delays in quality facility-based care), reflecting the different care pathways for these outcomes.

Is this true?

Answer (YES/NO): NO